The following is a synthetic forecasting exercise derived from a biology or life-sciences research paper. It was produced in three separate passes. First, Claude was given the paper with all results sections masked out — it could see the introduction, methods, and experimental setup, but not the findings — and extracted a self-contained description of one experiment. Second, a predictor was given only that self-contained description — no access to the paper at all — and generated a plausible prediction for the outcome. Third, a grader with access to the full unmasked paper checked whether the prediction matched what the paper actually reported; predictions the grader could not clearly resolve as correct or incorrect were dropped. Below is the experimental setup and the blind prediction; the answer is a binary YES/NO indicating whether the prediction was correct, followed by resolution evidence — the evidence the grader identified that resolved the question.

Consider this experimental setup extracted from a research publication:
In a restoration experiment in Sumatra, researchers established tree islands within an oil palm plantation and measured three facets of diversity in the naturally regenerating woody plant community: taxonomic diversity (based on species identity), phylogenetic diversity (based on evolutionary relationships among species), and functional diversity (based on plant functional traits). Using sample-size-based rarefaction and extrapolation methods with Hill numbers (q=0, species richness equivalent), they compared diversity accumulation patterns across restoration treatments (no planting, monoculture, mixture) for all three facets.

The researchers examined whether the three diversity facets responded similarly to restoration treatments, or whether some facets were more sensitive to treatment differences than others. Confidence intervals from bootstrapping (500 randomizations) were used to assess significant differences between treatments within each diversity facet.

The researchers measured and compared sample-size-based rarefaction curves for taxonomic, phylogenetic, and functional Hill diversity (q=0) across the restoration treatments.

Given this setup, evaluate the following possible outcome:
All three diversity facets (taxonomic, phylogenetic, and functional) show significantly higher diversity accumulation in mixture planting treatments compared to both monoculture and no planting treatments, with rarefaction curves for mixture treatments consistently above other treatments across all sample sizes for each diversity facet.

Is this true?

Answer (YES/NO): NO